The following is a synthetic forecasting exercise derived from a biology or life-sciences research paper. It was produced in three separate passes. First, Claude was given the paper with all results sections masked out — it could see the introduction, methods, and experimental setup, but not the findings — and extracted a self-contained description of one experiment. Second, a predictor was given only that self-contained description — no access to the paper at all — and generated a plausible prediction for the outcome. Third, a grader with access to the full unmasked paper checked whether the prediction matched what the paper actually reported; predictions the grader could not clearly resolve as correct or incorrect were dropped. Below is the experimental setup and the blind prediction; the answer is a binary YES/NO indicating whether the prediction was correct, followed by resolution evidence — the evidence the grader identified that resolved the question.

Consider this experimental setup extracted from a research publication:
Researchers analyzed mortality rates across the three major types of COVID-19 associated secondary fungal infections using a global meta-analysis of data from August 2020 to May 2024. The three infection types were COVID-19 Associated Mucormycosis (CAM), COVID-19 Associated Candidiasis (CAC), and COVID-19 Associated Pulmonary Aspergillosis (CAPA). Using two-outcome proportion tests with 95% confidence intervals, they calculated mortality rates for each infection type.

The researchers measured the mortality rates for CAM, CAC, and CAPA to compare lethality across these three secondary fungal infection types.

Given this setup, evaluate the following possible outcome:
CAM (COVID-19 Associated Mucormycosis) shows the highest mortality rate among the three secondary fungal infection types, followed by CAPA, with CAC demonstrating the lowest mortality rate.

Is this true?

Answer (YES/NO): NO